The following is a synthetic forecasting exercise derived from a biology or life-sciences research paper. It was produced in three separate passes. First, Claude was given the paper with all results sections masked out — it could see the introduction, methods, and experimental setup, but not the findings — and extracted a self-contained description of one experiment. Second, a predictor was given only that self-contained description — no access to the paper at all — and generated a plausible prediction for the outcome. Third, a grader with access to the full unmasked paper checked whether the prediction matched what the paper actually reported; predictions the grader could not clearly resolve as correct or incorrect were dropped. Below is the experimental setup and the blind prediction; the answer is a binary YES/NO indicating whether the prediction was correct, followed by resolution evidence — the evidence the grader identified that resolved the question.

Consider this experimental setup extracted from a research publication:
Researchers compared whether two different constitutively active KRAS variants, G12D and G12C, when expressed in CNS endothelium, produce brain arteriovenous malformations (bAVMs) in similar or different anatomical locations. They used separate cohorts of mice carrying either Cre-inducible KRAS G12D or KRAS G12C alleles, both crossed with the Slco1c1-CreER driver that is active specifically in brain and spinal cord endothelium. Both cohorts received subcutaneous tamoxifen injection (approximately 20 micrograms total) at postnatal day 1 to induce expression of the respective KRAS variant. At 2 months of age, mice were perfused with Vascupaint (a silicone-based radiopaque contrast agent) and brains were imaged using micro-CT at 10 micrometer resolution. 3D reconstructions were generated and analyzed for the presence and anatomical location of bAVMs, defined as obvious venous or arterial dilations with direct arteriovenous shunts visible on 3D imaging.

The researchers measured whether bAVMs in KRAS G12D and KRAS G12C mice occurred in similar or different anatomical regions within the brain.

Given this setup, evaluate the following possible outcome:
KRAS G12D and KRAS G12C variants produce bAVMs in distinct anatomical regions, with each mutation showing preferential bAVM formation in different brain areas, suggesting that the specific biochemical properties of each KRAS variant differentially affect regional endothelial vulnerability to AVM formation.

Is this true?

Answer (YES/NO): NO